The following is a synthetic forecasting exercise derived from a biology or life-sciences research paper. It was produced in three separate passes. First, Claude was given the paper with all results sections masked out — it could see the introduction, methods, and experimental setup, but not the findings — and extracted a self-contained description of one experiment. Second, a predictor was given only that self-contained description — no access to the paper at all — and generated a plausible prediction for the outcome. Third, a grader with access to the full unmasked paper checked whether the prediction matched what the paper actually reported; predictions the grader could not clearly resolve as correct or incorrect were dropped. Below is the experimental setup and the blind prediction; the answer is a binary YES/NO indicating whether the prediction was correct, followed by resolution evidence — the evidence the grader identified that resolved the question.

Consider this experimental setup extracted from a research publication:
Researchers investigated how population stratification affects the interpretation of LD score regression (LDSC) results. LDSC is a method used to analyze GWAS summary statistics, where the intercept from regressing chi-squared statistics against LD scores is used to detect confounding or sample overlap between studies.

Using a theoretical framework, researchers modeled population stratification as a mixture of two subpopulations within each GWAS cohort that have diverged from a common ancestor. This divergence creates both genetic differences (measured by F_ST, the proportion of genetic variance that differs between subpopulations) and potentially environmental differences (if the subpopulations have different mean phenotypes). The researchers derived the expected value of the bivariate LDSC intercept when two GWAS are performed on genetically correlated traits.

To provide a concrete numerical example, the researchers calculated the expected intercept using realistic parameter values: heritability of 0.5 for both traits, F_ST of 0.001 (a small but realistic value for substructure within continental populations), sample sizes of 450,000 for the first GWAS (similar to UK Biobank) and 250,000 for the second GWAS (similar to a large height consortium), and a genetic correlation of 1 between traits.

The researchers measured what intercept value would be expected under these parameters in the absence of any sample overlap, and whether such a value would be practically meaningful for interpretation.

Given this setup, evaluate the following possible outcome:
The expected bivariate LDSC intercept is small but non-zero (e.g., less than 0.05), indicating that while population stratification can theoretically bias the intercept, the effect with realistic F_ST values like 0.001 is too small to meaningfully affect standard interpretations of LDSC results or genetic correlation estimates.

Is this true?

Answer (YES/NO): NO